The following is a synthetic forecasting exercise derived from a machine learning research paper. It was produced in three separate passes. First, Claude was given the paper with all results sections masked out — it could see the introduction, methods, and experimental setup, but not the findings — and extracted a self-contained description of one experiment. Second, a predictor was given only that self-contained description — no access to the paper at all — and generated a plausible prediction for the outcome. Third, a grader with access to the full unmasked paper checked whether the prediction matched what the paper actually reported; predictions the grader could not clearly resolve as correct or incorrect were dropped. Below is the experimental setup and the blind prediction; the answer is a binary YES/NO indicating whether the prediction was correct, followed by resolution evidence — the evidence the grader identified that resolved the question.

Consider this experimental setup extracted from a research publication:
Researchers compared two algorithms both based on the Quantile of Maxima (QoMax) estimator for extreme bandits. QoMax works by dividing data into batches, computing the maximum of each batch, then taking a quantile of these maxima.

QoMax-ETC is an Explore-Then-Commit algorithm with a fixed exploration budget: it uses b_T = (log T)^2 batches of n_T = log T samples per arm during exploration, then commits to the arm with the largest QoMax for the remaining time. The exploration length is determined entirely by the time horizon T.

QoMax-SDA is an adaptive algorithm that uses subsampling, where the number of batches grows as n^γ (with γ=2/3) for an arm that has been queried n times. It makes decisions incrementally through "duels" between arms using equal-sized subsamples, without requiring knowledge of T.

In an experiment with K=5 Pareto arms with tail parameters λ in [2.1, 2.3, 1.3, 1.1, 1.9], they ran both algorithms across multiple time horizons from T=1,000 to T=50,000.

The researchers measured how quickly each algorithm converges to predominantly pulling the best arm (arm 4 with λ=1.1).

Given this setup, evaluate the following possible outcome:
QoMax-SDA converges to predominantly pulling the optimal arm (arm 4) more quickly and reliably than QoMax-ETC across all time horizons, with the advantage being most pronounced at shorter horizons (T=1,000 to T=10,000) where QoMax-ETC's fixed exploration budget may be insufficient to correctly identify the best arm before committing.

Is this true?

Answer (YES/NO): NO